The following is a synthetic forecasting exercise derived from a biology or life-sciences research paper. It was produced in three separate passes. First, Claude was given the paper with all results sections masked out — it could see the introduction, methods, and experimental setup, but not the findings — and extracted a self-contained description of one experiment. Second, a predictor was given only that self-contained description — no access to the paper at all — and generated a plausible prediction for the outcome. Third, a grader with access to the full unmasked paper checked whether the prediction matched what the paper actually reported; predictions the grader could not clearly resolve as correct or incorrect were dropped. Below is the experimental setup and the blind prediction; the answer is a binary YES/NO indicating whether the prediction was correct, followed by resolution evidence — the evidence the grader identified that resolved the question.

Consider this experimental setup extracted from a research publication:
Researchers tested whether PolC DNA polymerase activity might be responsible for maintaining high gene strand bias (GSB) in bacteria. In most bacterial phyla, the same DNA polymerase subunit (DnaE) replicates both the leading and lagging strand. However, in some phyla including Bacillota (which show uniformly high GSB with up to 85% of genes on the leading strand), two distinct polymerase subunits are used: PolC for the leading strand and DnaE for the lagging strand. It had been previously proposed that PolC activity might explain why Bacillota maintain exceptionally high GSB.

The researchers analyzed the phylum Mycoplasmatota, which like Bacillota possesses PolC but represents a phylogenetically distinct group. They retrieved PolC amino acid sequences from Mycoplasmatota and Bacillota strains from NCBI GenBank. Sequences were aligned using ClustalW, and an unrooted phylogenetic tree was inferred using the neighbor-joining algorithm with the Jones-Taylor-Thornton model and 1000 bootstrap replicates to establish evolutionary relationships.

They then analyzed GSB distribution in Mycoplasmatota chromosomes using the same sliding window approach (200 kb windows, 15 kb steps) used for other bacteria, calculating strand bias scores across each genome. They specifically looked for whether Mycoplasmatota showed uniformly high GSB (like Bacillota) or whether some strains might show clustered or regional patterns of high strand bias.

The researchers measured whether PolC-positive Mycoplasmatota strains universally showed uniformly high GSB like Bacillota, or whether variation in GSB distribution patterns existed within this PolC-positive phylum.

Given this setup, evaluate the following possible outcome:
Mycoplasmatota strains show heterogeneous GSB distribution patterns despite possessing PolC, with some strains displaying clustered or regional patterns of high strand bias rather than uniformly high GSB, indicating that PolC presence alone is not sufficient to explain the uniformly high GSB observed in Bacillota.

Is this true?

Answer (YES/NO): YES